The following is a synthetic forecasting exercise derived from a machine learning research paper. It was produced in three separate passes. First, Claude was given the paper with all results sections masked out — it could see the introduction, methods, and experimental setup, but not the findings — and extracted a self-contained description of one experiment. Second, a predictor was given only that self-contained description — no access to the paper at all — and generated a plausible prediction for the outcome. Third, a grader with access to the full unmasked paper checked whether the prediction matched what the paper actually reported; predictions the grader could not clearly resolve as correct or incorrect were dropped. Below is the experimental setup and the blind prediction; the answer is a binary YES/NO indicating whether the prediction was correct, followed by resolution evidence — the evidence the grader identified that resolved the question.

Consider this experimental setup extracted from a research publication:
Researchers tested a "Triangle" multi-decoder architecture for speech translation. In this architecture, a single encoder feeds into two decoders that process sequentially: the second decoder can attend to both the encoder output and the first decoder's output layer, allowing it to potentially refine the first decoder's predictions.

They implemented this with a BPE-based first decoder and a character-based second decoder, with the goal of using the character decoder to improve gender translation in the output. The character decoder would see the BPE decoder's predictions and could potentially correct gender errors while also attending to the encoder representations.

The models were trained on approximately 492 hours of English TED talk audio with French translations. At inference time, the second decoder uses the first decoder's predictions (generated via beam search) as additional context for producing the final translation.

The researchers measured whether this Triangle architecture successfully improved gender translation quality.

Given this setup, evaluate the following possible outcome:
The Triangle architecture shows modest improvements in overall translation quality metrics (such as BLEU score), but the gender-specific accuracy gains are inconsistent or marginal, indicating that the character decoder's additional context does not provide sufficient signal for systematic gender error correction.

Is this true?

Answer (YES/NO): NO